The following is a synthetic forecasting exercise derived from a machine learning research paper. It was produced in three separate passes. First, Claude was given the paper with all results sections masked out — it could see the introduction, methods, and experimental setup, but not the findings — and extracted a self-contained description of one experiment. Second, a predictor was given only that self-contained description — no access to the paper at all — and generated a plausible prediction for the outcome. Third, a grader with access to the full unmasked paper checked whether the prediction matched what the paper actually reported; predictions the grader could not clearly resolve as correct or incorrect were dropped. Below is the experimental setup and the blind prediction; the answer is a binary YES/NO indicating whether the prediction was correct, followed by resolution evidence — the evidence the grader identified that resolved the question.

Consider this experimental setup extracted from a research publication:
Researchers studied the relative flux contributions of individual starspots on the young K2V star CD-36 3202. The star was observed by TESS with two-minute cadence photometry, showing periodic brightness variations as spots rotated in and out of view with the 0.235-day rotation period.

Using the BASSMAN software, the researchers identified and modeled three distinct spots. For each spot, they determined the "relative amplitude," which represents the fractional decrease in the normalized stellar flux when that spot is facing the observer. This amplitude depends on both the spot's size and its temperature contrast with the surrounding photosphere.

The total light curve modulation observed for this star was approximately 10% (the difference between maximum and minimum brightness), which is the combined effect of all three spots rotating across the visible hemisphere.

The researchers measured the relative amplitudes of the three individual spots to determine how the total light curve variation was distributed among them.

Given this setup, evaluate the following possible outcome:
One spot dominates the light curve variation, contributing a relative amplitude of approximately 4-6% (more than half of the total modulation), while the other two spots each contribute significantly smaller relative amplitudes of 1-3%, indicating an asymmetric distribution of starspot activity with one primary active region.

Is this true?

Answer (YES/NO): NO